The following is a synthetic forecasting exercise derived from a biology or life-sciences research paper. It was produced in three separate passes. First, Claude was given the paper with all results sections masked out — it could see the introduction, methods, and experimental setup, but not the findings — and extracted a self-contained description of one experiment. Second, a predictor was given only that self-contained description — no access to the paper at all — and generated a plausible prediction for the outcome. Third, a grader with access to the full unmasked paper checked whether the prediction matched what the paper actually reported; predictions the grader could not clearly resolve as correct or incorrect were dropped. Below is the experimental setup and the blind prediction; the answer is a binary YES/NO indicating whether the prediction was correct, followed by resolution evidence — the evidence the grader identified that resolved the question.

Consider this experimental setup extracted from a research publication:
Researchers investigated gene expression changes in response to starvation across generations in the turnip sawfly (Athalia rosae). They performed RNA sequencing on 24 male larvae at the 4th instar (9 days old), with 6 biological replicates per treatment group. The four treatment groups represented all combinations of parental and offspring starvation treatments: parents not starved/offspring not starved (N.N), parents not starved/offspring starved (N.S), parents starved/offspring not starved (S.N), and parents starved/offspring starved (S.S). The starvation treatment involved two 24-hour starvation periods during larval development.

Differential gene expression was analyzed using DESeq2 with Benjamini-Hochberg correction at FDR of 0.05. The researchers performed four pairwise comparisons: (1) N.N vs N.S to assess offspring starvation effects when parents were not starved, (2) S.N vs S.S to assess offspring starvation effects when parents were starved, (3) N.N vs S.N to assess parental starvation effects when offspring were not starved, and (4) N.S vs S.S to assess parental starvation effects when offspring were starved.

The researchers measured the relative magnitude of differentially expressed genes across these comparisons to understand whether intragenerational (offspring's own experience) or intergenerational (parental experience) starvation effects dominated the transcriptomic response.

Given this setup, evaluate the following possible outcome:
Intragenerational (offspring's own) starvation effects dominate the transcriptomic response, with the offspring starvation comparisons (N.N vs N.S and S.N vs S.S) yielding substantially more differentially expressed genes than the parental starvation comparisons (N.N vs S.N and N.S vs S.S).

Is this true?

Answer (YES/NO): YES